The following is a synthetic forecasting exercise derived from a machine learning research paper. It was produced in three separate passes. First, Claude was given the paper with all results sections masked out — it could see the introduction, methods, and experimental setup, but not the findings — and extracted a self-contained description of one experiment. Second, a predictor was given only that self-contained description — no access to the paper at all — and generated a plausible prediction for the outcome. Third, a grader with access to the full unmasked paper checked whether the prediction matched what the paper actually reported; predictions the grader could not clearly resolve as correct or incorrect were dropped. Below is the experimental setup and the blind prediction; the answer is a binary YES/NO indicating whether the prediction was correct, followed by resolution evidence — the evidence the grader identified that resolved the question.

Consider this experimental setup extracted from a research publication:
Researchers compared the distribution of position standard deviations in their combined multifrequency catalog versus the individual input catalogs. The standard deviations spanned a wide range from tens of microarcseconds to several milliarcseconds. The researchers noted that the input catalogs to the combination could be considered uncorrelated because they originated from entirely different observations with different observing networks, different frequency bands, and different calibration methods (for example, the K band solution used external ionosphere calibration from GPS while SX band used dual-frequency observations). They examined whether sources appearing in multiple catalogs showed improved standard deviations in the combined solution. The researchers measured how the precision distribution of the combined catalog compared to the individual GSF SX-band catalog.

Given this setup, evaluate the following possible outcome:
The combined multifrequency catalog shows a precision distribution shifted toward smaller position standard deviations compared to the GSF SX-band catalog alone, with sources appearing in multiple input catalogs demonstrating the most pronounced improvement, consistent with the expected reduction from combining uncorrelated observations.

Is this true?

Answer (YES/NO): NO